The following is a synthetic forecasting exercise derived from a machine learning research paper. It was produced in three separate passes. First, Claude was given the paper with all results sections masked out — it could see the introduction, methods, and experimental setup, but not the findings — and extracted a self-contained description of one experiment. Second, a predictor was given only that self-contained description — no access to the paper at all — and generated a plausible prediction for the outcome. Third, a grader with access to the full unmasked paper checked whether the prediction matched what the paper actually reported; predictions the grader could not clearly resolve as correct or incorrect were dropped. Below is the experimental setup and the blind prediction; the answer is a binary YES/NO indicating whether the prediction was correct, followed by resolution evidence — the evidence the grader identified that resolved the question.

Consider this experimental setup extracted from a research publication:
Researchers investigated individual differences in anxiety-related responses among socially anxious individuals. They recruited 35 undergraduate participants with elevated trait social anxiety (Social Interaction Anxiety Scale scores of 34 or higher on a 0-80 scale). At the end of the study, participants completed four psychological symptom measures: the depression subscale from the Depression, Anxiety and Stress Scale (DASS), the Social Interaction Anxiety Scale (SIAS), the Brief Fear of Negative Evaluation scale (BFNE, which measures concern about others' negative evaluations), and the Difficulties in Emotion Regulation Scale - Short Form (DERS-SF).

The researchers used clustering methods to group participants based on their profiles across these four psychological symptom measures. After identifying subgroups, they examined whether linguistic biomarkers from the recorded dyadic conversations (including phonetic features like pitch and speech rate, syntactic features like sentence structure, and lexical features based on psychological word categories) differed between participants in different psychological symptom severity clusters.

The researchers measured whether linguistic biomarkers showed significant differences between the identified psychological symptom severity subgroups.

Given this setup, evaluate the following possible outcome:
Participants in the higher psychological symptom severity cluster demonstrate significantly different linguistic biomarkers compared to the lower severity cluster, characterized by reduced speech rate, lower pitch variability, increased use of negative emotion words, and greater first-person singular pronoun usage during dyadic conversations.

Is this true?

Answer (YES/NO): NO